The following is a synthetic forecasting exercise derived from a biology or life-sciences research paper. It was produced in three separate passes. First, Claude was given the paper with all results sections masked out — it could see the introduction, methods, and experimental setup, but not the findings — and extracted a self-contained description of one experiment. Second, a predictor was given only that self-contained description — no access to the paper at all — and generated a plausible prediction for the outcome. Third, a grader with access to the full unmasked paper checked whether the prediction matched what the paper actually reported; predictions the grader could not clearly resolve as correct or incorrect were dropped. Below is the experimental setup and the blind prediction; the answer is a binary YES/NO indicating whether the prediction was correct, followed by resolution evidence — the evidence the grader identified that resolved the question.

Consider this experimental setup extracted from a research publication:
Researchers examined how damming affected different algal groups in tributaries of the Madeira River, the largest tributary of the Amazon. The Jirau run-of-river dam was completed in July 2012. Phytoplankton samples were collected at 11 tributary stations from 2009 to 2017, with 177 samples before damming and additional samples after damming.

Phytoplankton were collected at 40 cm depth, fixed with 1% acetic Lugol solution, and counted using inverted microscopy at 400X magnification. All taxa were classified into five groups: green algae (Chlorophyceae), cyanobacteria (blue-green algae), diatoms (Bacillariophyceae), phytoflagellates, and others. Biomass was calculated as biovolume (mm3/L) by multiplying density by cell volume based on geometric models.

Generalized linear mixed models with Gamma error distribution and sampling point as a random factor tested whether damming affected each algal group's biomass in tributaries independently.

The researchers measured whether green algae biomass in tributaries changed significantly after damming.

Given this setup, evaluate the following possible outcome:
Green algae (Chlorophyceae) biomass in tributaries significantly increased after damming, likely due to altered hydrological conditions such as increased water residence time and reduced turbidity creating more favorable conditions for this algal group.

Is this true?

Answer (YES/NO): NO